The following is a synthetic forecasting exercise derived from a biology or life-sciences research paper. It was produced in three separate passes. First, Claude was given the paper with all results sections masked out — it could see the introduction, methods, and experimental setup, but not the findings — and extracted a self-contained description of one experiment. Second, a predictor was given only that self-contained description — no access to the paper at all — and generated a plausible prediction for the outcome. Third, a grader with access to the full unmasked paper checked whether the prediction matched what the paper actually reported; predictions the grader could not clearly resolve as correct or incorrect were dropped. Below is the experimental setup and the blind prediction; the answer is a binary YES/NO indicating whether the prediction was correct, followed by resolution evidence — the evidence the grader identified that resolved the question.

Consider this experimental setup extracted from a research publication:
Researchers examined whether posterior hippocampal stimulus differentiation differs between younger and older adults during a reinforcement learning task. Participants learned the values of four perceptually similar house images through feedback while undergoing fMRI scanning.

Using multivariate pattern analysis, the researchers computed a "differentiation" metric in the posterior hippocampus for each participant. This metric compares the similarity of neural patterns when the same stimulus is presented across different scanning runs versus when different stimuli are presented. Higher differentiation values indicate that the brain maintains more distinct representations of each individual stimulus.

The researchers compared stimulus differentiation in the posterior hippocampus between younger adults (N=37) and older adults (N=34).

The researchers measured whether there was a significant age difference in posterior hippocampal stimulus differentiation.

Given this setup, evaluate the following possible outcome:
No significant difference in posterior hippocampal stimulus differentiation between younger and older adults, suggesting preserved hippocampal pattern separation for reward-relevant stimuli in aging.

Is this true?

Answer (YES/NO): YES